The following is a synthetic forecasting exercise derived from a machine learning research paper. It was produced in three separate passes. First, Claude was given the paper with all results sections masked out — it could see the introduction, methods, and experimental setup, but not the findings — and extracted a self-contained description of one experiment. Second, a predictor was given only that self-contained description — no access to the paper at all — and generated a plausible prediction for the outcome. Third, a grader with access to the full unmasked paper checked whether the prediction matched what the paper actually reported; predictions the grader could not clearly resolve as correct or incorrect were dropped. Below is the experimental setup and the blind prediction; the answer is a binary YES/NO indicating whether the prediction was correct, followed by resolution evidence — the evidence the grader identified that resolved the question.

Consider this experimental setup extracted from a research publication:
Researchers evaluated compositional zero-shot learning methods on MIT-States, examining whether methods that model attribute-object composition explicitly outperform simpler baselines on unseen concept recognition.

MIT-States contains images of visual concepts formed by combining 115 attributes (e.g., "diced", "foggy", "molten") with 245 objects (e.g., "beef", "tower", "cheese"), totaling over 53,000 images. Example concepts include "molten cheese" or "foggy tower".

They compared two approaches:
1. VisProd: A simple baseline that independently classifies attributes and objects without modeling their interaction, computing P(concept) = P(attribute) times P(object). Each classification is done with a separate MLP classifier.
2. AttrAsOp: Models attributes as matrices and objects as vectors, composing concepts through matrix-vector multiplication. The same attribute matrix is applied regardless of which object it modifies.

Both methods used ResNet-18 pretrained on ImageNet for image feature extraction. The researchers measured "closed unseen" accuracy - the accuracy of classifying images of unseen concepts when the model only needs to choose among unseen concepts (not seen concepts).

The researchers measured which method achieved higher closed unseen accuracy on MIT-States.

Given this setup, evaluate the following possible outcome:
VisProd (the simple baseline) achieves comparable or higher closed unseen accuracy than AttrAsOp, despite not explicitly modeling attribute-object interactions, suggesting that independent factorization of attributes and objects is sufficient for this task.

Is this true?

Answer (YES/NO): NO